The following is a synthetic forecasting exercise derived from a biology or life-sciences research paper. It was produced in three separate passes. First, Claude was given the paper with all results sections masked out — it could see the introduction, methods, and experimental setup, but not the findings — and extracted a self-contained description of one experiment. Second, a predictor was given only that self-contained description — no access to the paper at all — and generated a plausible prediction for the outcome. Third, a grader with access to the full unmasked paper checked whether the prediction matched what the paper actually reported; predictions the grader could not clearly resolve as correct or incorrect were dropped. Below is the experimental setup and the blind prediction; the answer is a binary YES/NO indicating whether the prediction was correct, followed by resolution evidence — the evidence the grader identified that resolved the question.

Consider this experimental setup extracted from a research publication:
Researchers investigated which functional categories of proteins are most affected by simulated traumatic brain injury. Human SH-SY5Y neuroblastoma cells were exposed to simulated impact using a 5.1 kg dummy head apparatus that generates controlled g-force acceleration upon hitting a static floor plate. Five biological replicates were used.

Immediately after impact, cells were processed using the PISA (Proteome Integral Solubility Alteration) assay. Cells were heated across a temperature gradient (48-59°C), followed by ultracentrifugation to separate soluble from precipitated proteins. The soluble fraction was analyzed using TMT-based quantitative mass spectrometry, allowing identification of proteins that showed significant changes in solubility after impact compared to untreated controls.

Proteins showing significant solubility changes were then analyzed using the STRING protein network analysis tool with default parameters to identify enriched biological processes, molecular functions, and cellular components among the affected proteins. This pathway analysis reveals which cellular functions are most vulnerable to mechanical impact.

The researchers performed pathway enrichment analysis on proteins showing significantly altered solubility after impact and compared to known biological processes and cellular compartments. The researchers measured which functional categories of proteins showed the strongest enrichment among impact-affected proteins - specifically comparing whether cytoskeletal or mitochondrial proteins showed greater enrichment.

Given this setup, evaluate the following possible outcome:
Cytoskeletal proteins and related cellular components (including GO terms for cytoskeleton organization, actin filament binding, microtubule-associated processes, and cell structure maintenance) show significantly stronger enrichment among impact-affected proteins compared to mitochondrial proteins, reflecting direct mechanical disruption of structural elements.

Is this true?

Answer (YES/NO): NO